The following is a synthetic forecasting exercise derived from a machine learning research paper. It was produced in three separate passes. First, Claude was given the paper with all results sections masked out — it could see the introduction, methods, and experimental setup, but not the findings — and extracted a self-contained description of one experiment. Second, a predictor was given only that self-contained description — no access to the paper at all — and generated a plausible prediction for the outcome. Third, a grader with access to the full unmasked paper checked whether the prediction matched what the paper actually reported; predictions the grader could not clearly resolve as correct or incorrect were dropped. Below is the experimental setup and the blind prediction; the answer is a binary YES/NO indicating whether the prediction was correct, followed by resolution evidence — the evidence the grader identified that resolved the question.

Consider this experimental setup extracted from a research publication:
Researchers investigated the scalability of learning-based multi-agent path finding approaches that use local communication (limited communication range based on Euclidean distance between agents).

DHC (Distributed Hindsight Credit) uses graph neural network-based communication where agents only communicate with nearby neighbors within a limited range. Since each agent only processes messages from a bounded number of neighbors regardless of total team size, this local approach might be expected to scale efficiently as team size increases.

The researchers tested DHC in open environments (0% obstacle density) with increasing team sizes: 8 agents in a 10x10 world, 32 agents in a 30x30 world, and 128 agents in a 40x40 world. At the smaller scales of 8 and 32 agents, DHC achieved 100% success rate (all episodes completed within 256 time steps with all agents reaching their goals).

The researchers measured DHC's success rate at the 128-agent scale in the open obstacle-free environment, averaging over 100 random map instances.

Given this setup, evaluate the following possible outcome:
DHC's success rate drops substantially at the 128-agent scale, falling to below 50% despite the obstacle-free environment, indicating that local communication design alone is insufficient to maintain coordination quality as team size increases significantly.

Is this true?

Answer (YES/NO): NO